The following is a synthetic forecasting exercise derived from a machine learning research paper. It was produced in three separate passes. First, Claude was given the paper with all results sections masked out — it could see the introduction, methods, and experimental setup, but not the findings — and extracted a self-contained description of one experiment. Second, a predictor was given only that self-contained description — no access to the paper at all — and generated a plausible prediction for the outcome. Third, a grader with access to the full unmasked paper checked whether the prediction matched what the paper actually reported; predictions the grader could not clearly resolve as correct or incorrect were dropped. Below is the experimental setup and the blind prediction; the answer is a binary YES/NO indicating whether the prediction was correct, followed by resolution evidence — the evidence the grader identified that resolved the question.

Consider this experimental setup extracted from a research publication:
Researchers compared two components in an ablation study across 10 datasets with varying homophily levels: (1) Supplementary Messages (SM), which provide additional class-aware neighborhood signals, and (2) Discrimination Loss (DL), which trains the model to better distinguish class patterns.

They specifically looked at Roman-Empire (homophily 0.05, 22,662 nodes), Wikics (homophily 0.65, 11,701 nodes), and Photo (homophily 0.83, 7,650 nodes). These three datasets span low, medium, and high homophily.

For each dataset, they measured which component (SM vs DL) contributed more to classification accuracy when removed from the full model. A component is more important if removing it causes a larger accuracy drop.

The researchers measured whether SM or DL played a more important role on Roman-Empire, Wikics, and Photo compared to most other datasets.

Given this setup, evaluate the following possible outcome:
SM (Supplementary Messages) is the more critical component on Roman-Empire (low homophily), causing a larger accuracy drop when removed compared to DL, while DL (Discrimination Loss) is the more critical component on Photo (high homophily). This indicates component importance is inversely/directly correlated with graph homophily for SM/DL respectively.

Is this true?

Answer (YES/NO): NO